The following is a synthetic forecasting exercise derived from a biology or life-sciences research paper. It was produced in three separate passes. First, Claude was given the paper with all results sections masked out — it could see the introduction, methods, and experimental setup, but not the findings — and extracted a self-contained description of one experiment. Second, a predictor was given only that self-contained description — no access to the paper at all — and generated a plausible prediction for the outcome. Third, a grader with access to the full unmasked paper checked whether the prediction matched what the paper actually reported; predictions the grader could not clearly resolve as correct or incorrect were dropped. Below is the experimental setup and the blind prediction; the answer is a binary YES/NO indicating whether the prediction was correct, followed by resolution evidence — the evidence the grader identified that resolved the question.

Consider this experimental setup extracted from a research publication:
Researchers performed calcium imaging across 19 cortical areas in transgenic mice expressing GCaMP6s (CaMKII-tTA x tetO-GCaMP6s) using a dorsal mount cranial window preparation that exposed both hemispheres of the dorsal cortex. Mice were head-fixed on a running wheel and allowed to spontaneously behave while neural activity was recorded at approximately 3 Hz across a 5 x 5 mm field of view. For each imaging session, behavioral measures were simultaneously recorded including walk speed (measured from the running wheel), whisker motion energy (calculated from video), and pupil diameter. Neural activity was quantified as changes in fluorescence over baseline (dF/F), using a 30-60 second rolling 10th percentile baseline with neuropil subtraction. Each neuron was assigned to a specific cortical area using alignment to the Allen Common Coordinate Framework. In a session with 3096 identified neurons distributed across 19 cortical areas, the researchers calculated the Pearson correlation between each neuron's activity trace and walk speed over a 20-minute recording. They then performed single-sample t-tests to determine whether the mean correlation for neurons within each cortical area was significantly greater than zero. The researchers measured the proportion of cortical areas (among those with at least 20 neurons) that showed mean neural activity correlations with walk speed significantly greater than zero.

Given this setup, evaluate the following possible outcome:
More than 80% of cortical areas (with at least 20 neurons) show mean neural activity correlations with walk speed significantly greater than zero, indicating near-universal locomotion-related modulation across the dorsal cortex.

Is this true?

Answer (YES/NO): NO